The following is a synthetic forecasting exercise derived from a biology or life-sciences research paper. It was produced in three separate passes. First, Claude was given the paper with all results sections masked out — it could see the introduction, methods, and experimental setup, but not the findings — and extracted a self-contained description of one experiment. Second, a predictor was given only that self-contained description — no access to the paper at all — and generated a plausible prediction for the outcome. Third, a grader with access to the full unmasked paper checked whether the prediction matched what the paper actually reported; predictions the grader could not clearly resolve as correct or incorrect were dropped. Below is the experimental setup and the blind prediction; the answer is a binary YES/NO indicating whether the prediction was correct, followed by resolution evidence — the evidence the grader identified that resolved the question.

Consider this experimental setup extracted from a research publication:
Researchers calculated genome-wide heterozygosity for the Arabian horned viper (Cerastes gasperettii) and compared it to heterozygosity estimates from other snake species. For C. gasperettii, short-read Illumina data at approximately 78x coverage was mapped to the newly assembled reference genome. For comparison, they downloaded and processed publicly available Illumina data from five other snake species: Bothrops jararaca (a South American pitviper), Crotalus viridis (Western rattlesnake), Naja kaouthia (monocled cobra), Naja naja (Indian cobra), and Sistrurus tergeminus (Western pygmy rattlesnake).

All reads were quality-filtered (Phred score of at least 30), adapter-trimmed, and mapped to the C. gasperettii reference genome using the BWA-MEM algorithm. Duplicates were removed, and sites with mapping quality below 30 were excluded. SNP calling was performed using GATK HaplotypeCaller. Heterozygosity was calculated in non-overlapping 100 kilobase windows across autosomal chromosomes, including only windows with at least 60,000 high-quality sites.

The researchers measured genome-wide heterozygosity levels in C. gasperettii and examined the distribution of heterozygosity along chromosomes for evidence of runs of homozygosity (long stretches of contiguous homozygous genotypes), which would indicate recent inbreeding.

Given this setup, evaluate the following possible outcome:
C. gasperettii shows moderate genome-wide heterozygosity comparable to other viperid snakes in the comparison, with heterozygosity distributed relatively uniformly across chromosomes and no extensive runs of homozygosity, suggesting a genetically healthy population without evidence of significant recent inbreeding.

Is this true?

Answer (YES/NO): YES